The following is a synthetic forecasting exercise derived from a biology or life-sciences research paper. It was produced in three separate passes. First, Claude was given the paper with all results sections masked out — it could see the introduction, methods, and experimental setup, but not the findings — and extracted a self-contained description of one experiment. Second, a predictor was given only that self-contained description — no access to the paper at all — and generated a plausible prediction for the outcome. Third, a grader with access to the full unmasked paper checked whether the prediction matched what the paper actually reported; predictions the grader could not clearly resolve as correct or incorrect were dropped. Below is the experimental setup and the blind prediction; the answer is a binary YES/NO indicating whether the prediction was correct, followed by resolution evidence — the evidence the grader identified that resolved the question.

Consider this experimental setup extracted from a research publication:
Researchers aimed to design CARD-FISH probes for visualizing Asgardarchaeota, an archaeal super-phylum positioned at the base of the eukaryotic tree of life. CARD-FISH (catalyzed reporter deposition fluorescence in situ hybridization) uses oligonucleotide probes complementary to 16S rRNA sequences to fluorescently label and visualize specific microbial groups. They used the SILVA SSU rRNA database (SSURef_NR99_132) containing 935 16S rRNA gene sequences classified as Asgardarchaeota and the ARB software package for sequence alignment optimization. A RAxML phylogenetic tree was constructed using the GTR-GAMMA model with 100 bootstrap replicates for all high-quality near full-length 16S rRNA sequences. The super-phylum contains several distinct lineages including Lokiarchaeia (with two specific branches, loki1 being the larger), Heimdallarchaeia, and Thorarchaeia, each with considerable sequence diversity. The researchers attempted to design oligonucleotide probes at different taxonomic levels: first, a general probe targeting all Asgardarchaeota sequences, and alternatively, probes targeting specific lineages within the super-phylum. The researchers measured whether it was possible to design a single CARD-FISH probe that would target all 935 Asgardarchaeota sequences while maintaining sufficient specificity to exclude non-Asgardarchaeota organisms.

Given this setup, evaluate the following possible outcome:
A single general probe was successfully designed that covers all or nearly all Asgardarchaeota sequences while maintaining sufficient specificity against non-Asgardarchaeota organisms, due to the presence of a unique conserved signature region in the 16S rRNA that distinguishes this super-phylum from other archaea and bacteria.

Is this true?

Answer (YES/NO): NO